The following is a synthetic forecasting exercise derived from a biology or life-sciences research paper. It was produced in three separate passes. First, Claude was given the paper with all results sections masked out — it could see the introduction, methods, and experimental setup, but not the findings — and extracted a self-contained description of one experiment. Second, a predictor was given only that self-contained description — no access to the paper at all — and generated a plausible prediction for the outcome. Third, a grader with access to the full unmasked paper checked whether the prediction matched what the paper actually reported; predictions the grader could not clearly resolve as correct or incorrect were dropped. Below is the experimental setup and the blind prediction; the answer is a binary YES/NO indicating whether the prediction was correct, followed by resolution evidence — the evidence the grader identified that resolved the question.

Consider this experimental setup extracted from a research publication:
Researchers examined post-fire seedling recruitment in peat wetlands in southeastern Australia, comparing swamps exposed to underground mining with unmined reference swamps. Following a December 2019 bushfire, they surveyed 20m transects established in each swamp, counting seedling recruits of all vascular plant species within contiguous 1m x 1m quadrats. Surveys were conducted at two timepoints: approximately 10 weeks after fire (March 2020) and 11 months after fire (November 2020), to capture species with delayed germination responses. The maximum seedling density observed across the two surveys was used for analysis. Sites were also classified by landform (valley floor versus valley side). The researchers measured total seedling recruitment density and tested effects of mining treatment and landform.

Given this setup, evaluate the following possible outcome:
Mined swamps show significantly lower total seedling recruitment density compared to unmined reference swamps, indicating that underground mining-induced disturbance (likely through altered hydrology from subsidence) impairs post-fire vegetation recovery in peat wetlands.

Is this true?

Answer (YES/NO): YES